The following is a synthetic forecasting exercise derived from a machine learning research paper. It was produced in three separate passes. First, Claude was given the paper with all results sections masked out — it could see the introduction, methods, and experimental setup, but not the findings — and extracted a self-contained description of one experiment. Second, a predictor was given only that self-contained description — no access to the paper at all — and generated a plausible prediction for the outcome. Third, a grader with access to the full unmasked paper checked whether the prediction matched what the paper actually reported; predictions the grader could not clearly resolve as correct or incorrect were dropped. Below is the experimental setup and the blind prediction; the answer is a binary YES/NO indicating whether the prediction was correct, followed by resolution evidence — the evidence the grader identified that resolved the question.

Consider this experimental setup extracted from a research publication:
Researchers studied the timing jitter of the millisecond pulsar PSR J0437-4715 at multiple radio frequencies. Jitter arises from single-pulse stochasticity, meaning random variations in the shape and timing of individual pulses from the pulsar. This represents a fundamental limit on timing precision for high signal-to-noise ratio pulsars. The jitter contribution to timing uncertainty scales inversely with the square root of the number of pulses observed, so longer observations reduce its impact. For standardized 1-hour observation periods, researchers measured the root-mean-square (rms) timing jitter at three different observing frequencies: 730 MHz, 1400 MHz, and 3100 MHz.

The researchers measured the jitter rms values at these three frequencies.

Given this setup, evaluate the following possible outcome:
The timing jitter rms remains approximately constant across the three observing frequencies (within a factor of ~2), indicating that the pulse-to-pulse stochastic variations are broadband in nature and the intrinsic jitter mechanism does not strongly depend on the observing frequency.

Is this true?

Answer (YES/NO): YES